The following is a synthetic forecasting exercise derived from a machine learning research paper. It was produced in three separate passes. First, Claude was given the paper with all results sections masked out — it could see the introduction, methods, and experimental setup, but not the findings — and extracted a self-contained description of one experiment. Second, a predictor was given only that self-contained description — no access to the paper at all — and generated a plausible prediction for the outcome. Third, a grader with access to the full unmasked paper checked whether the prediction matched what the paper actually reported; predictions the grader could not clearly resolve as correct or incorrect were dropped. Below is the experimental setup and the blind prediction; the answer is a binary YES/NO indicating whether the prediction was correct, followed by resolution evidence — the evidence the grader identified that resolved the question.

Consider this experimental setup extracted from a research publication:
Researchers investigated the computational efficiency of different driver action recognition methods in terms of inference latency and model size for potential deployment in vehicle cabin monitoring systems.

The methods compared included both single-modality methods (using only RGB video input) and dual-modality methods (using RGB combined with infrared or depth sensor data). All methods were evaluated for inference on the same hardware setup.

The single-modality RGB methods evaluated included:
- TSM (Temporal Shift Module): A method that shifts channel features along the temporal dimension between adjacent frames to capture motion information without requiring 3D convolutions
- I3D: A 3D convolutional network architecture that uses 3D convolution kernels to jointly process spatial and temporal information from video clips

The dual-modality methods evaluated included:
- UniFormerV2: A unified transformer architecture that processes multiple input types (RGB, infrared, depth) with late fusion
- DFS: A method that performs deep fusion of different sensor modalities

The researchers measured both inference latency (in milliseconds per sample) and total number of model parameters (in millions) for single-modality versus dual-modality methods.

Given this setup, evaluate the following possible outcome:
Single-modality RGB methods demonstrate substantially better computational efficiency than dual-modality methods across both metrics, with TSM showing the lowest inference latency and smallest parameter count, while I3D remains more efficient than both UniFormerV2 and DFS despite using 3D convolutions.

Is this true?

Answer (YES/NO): NO